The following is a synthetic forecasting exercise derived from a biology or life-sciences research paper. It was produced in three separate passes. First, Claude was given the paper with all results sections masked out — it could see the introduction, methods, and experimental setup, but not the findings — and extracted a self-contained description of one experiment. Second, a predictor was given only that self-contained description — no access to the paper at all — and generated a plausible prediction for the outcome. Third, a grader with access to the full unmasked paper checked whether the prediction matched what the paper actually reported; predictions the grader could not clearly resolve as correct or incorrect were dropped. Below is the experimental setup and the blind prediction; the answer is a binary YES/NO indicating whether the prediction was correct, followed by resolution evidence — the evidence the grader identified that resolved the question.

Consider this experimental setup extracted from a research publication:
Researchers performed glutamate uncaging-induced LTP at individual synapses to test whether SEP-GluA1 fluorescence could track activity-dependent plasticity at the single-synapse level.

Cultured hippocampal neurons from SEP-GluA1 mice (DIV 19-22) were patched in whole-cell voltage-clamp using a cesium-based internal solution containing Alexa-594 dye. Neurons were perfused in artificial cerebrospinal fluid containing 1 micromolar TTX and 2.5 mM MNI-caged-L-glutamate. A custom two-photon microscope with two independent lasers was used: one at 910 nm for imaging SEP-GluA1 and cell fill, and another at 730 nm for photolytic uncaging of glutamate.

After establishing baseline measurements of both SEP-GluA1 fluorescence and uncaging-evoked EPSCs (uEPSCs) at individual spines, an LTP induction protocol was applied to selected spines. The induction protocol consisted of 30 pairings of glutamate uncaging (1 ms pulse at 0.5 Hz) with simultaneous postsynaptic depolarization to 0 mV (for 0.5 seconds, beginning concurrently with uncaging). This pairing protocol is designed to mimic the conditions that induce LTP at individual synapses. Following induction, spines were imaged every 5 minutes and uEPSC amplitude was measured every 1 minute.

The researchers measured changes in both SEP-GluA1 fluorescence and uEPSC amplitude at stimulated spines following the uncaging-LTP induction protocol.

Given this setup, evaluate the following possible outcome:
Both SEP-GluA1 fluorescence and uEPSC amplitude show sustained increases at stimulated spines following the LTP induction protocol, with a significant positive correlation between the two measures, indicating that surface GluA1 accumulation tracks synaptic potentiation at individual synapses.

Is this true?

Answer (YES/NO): YES